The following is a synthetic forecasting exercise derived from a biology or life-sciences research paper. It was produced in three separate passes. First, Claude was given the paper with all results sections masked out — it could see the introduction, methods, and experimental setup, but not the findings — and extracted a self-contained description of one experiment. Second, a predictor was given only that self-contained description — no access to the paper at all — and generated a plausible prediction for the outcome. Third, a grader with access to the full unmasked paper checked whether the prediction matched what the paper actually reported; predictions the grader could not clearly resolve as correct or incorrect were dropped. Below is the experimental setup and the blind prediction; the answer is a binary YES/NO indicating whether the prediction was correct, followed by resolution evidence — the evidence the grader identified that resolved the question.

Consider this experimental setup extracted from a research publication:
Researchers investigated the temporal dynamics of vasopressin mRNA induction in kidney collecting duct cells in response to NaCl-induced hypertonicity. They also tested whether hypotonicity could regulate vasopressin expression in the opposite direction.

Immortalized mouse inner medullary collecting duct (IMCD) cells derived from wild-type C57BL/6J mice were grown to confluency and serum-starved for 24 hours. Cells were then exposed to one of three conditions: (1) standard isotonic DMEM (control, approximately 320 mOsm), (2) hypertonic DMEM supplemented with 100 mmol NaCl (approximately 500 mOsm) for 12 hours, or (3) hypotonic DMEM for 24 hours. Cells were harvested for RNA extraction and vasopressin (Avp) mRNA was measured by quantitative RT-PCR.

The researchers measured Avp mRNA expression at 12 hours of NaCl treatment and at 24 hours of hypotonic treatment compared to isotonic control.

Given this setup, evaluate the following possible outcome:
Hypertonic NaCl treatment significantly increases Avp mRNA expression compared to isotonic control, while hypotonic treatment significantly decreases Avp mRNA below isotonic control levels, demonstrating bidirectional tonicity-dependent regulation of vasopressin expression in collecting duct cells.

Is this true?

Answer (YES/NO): NO